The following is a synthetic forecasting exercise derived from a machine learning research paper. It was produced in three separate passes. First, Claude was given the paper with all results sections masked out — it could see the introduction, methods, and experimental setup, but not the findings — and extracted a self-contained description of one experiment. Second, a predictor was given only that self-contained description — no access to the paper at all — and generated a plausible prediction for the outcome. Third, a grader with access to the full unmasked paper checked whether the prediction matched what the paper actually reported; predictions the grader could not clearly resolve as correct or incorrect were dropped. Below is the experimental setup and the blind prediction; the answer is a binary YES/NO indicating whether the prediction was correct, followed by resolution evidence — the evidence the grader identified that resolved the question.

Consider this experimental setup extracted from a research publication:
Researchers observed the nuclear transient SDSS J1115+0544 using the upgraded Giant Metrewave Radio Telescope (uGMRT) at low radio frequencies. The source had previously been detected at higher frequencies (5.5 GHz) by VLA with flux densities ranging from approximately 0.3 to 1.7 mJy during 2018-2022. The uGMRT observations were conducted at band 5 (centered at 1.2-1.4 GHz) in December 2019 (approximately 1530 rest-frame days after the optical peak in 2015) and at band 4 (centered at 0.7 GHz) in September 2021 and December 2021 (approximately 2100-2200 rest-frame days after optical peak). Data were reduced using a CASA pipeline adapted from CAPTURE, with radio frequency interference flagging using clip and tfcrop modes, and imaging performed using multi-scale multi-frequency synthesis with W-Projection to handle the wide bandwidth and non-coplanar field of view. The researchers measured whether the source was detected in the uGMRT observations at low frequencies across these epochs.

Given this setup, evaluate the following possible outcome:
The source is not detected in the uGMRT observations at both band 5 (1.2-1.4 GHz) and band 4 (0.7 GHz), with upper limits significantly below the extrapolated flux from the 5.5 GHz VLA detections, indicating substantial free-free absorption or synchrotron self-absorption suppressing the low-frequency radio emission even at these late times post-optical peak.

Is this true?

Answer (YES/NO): NO